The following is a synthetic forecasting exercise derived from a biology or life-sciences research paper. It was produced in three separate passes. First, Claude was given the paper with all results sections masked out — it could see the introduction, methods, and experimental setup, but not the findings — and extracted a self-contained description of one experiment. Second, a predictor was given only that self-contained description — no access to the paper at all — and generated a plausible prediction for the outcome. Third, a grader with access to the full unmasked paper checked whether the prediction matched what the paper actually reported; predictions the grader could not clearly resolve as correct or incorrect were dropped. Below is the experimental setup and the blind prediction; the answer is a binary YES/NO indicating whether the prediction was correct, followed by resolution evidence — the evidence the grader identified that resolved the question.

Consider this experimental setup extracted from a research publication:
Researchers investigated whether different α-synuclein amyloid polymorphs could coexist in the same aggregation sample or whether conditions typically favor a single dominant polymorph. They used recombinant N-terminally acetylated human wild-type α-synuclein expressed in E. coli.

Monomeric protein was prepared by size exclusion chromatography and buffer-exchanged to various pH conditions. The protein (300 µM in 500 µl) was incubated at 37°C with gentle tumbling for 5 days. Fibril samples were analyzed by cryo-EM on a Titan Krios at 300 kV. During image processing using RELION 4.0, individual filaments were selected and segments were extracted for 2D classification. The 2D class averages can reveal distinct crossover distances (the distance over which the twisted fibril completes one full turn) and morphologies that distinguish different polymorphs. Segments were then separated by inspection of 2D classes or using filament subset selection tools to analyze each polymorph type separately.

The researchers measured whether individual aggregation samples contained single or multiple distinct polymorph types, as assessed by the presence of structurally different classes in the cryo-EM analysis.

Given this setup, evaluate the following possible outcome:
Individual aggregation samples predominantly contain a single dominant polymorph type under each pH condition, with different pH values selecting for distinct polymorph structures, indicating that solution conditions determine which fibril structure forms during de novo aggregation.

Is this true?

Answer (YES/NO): NO